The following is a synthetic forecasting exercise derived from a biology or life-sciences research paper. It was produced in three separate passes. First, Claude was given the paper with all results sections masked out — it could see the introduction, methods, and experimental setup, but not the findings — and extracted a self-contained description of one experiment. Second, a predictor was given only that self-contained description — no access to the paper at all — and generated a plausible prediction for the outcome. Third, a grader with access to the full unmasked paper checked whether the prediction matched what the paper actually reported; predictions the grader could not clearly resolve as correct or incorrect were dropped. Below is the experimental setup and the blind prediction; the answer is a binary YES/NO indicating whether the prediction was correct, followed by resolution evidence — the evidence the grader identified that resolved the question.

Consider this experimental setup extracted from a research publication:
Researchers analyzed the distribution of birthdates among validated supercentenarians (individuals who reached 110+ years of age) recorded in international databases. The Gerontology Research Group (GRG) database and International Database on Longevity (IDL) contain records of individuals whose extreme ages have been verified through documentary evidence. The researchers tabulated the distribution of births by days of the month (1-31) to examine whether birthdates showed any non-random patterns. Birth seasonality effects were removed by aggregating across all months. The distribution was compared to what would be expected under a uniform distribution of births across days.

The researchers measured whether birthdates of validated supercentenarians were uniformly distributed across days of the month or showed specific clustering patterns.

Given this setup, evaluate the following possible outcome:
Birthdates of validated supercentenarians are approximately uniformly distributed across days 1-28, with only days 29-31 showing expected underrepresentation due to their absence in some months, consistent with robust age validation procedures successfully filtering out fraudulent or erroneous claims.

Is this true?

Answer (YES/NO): NO